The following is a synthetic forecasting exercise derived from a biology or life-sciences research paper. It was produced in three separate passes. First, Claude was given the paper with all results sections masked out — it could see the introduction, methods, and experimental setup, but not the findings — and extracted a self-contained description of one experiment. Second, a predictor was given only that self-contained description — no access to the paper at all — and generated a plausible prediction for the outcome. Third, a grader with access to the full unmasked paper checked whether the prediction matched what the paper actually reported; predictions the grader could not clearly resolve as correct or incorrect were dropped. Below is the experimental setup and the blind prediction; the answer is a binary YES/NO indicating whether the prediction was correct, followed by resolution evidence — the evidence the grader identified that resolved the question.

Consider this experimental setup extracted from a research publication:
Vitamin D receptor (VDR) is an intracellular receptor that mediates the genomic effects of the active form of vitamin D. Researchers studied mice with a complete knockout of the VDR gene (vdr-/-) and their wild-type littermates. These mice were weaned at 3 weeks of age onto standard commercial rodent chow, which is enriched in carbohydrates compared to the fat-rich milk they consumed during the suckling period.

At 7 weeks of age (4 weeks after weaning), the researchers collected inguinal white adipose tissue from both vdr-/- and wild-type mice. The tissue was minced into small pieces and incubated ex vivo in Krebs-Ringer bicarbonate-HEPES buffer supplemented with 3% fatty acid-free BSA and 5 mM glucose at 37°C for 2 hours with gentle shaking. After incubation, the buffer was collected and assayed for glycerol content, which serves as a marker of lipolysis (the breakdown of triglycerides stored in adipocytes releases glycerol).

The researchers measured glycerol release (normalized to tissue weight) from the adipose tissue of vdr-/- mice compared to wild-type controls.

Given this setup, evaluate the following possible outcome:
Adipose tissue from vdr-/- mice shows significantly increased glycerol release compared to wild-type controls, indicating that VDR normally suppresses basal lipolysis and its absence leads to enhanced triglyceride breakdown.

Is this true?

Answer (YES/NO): YES